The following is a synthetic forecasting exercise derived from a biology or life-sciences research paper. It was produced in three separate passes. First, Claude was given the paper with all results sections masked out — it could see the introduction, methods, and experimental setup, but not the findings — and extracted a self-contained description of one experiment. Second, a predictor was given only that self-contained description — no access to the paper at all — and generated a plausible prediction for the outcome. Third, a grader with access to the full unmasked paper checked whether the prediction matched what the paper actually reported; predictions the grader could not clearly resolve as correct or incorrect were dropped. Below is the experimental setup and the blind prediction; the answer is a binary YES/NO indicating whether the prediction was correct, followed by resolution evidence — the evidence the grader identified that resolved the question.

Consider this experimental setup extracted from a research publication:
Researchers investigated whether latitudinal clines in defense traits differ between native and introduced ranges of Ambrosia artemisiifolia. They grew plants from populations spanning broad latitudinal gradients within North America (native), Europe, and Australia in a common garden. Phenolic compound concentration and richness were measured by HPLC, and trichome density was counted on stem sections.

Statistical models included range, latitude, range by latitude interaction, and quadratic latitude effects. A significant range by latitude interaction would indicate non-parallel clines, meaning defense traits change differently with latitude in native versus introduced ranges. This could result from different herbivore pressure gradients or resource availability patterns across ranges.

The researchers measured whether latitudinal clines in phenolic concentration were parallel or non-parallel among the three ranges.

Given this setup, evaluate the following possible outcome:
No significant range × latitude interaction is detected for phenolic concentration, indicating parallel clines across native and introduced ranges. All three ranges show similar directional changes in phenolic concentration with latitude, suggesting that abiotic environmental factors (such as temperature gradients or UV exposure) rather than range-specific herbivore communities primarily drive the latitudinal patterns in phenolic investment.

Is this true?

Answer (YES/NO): NO